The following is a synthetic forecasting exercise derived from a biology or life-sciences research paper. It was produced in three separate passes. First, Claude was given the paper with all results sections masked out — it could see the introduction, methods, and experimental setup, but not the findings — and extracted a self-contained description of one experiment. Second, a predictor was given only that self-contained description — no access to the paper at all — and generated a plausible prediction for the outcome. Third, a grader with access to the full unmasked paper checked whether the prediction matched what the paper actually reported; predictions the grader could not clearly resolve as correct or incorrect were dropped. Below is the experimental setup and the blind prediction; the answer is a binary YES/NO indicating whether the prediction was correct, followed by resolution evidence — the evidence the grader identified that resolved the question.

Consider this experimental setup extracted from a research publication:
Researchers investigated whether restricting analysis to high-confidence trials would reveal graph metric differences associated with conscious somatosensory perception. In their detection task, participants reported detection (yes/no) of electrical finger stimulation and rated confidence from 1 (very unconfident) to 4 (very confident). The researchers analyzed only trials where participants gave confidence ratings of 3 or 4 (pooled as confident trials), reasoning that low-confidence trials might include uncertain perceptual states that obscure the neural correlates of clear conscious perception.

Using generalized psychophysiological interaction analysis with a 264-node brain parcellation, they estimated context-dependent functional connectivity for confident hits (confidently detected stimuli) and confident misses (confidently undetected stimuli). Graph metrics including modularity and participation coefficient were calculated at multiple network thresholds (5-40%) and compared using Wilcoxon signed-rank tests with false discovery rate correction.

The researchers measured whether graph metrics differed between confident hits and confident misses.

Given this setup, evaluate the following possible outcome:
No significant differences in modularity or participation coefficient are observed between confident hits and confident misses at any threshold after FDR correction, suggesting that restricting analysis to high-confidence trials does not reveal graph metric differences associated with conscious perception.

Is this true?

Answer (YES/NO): YES